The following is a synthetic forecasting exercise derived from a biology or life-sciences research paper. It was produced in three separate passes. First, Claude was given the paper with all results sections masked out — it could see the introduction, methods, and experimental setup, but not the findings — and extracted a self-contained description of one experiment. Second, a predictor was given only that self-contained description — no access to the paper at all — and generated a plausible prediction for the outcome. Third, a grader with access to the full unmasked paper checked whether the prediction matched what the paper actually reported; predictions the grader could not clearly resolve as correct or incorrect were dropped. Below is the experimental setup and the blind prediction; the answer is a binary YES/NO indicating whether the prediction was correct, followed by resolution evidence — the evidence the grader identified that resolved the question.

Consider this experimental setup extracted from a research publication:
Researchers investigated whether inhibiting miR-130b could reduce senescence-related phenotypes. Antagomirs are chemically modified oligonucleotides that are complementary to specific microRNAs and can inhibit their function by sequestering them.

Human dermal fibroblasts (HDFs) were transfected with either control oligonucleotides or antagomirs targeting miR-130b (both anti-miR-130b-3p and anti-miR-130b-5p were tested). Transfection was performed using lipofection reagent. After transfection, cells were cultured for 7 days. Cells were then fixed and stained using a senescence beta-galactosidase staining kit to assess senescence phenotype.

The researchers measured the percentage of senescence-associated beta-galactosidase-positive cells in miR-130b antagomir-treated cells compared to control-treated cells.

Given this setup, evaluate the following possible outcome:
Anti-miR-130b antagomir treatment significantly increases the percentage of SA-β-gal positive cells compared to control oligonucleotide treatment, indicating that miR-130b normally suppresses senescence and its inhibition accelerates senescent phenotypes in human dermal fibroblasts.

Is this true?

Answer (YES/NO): NO